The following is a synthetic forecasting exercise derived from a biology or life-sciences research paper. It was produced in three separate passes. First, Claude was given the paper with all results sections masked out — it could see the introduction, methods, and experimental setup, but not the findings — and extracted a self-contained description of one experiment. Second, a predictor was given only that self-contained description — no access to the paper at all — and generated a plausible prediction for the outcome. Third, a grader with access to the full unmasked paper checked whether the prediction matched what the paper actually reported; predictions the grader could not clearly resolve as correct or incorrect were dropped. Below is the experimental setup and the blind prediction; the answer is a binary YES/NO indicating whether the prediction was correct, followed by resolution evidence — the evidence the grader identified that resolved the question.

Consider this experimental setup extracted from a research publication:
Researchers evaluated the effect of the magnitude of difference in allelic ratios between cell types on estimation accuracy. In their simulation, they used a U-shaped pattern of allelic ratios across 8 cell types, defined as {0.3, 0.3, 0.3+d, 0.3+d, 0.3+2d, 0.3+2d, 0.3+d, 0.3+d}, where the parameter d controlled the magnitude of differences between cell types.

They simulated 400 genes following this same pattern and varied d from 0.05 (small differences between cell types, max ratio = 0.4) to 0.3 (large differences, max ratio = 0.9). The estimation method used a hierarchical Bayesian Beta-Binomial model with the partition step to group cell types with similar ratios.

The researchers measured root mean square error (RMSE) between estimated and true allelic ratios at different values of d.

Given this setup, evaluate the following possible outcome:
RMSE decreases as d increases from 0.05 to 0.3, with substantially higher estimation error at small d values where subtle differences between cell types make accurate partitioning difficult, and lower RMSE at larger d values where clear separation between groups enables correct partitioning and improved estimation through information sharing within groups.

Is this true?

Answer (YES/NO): YES